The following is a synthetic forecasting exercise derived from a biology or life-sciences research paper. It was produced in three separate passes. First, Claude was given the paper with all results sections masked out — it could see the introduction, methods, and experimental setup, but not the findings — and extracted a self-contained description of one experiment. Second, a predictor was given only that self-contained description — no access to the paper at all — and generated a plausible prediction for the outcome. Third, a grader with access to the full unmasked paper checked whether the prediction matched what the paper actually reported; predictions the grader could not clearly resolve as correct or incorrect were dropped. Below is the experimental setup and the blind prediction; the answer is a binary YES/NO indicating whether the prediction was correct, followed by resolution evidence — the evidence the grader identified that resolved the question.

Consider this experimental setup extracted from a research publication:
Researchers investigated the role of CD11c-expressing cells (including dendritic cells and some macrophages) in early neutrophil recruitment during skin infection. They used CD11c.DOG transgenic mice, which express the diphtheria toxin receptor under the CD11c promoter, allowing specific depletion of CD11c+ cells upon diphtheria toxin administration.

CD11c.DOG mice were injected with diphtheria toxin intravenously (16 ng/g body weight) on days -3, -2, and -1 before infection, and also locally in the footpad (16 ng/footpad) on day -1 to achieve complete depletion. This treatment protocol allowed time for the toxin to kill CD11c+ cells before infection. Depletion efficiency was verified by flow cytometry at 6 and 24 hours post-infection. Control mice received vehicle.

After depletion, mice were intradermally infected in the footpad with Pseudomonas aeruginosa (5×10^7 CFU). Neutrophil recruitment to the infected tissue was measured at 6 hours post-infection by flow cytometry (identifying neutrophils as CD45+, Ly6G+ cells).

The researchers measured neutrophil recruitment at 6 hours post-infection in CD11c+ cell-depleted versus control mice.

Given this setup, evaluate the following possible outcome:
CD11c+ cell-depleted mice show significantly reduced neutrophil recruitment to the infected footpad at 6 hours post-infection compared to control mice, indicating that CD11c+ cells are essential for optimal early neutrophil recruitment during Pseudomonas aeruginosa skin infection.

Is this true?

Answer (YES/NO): YES